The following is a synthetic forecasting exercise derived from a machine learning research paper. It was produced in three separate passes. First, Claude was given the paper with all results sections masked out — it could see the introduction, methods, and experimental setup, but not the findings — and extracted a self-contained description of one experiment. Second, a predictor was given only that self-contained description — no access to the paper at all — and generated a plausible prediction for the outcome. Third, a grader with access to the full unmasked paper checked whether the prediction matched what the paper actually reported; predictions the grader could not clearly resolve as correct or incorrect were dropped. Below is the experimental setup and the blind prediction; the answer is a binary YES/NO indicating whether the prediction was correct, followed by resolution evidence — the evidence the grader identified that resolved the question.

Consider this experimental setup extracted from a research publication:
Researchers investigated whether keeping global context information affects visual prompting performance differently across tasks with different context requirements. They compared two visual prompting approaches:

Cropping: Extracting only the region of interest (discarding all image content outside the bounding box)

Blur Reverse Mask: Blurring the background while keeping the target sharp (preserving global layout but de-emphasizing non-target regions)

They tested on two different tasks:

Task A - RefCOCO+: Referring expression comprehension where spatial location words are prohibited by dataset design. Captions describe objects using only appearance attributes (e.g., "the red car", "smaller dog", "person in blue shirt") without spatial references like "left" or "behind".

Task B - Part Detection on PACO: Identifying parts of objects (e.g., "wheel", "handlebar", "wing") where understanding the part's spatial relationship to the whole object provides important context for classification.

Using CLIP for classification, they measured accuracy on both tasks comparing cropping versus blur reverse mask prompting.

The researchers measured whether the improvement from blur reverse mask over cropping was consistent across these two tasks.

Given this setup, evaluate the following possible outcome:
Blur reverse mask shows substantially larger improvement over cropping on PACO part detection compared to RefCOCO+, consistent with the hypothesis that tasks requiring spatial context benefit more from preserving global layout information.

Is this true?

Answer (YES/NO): NO